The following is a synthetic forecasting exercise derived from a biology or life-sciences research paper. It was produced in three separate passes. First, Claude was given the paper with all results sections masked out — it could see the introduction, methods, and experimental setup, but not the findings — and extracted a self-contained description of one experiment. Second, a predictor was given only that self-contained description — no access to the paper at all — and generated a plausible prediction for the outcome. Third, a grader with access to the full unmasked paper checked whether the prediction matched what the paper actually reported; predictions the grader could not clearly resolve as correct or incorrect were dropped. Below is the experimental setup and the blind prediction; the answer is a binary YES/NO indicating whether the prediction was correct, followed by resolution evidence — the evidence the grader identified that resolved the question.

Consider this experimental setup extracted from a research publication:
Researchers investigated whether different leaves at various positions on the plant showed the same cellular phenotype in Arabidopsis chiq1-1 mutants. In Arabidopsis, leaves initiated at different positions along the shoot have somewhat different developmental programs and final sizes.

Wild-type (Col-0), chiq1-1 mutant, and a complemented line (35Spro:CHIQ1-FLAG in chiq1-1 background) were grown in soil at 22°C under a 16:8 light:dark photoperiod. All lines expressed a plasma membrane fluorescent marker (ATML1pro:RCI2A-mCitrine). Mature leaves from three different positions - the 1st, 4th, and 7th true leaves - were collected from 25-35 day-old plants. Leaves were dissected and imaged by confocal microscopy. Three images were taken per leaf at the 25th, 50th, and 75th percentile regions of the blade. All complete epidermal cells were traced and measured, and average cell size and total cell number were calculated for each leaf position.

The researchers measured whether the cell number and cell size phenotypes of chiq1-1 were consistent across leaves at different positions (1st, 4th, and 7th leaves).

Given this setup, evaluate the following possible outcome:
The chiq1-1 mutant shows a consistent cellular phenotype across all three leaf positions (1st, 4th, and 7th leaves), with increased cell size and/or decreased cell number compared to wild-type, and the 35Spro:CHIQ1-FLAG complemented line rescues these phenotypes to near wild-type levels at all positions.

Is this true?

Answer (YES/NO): NO